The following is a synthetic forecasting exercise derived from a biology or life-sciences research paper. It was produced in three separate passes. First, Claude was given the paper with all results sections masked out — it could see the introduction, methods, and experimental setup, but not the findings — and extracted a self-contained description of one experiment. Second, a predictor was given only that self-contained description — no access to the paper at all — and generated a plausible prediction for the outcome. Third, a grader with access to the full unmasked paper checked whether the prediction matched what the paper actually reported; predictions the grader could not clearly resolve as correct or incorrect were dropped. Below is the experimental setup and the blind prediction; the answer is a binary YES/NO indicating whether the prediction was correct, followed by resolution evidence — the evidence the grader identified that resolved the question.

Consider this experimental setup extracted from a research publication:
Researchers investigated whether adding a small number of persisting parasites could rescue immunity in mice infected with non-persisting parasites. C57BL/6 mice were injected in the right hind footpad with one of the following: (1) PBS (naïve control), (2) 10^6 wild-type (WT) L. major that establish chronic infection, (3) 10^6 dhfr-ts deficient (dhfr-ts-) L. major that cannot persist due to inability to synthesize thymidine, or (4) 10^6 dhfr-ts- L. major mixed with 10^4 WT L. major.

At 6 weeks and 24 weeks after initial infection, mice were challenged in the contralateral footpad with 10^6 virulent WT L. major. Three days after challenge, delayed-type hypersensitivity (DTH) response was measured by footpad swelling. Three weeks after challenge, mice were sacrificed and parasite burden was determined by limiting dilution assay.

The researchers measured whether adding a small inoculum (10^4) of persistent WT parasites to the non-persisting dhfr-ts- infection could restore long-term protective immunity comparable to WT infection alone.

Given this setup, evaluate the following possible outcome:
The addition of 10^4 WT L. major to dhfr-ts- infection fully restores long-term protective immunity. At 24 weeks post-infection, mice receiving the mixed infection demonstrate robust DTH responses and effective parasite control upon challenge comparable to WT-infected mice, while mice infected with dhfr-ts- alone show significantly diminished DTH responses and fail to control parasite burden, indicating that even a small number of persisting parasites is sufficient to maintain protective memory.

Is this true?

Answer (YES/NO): YES